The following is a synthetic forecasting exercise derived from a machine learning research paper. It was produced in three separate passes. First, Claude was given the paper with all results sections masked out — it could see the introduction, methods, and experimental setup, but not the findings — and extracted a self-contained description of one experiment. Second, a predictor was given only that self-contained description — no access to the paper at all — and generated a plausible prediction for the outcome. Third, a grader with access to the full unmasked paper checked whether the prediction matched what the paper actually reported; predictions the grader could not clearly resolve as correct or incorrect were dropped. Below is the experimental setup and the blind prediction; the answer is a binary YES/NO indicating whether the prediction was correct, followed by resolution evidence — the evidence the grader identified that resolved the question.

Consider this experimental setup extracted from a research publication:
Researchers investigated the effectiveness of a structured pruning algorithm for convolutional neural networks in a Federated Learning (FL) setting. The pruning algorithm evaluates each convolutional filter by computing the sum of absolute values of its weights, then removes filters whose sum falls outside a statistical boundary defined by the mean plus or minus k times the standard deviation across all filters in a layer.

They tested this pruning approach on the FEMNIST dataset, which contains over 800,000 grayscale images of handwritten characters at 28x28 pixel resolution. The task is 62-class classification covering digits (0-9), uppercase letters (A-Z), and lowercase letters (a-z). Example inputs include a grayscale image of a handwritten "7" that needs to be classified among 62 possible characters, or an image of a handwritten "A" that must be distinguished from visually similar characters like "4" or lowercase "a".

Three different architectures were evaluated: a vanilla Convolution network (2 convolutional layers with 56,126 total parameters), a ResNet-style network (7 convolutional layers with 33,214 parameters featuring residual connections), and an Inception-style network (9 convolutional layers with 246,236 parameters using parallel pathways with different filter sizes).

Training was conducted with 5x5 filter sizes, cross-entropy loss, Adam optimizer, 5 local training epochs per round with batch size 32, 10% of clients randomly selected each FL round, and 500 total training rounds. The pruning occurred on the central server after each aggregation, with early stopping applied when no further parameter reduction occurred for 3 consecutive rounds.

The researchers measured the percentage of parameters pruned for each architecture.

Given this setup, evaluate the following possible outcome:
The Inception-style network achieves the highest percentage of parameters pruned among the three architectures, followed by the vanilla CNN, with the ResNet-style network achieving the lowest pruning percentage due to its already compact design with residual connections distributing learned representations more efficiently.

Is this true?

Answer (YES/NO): NO